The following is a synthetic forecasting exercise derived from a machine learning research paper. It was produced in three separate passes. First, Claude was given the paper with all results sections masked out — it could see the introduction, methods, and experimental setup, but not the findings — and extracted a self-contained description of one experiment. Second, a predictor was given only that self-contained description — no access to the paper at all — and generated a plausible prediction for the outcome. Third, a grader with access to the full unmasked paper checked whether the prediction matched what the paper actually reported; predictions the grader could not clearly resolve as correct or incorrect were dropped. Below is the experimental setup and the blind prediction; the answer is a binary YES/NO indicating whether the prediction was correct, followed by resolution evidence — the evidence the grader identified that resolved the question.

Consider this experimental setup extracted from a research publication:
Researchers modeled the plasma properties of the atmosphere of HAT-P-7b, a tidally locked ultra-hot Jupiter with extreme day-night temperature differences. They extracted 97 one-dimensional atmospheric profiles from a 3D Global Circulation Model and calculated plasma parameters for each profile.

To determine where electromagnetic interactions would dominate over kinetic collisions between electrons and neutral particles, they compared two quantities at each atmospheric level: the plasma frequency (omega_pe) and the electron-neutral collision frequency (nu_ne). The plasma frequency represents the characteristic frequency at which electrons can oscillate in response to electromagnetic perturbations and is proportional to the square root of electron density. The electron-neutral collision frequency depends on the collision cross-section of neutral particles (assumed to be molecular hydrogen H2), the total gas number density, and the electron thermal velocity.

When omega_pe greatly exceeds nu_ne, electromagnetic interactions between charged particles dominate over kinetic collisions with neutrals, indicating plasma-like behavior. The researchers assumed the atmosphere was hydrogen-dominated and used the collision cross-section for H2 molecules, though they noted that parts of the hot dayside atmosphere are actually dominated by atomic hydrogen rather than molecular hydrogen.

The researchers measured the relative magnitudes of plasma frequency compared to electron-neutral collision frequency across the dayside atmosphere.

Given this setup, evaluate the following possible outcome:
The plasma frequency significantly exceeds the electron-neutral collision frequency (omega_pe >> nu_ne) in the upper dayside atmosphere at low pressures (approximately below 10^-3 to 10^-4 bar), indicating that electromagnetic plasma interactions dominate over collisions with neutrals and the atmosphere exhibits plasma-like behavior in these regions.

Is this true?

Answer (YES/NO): YES